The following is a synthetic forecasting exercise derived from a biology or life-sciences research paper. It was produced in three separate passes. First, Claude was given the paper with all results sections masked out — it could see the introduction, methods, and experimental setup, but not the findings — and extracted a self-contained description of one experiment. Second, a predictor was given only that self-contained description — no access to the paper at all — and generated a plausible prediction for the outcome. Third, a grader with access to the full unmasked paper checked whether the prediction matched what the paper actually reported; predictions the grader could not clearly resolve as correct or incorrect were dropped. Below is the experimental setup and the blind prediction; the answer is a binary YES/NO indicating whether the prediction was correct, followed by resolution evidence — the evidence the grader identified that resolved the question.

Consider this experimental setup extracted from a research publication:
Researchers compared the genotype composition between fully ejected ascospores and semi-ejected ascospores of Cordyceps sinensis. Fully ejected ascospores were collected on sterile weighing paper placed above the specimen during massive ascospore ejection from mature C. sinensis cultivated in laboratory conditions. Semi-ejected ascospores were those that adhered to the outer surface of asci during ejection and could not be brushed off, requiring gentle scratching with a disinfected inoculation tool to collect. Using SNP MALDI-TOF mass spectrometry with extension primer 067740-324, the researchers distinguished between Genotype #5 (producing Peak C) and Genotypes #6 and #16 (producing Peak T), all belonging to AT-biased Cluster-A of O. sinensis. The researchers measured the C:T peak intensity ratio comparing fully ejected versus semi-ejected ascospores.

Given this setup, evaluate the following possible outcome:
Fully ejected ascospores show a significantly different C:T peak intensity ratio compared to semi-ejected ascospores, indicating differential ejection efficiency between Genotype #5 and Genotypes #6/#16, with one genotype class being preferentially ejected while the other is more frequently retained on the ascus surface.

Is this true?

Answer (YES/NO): YES